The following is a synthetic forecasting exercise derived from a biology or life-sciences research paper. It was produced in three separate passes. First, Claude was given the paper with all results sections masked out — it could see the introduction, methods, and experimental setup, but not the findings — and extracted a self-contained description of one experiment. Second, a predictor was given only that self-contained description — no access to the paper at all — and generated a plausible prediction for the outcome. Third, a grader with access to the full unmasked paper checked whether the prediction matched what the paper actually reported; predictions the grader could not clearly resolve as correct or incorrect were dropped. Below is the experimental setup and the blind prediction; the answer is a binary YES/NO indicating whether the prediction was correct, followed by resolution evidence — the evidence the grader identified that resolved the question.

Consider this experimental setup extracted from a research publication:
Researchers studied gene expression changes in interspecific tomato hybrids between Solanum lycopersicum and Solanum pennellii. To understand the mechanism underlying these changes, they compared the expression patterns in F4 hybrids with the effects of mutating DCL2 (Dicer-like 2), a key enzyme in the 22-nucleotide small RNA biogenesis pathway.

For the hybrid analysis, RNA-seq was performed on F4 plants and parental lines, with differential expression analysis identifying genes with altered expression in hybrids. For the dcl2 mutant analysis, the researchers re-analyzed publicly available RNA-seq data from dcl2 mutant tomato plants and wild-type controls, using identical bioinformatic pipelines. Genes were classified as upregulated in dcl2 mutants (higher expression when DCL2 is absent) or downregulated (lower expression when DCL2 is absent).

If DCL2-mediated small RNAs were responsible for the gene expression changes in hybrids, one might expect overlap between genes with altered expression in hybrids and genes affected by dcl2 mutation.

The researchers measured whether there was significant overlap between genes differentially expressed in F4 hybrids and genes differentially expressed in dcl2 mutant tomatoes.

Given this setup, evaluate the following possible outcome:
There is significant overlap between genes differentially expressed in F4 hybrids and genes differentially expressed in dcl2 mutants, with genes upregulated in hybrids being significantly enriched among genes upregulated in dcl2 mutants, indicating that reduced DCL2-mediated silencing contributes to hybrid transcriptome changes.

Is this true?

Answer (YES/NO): YES